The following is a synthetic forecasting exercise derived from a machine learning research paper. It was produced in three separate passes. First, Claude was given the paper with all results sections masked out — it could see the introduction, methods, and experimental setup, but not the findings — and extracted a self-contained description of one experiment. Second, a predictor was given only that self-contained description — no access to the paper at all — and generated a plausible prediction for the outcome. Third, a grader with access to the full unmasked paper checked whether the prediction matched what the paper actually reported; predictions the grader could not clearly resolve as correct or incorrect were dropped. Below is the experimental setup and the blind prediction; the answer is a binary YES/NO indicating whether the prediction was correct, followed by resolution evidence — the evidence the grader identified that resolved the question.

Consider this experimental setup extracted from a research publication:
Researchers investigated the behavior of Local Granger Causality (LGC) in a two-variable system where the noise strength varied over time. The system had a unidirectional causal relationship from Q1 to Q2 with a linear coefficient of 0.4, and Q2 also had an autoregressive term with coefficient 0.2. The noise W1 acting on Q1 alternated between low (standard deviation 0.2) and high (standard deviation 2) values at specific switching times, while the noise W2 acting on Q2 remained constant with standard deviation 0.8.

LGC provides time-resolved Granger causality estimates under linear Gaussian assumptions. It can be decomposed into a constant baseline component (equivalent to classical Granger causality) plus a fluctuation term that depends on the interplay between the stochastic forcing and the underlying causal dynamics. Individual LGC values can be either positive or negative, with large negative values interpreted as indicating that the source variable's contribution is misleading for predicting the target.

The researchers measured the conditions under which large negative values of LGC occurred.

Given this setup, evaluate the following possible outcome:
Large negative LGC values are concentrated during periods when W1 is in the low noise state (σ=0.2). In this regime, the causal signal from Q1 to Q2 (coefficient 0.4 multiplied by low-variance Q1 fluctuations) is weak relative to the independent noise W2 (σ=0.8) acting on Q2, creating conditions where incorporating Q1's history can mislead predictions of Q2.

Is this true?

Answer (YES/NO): NO